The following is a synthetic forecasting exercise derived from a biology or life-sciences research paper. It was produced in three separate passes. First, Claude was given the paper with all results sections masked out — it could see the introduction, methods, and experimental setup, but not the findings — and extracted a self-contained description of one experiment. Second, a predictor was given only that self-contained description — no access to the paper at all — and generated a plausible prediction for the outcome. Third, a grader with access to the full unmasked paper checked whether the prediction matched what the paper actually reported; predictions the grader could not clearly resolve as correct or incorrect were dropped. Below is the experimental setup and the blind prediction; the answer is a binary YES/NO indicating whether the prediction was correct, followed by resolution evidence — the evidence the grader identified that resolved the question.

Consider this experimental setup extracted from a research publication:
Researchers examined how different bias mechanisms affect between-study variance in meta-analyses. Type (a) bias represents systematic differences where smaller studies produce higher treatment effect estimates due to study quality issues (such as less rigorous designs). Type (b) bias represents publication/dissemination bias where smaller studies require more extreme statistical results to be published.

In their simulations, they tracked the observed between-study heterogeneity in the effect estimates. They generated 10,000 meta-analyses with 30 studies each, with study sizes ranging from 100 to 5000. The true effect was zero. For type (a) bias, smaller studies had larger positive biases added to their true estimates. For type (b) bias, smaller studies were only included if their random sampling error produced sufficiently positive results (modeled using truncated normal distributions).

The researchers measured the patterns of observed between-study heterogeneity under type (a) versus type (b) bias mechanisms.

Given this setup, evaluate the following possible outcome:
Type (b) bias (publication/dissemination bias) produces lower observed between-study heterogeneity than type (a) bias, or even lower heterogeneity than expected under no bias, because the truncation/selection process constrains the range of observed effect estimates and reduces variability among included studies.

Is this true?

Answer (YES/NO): YES